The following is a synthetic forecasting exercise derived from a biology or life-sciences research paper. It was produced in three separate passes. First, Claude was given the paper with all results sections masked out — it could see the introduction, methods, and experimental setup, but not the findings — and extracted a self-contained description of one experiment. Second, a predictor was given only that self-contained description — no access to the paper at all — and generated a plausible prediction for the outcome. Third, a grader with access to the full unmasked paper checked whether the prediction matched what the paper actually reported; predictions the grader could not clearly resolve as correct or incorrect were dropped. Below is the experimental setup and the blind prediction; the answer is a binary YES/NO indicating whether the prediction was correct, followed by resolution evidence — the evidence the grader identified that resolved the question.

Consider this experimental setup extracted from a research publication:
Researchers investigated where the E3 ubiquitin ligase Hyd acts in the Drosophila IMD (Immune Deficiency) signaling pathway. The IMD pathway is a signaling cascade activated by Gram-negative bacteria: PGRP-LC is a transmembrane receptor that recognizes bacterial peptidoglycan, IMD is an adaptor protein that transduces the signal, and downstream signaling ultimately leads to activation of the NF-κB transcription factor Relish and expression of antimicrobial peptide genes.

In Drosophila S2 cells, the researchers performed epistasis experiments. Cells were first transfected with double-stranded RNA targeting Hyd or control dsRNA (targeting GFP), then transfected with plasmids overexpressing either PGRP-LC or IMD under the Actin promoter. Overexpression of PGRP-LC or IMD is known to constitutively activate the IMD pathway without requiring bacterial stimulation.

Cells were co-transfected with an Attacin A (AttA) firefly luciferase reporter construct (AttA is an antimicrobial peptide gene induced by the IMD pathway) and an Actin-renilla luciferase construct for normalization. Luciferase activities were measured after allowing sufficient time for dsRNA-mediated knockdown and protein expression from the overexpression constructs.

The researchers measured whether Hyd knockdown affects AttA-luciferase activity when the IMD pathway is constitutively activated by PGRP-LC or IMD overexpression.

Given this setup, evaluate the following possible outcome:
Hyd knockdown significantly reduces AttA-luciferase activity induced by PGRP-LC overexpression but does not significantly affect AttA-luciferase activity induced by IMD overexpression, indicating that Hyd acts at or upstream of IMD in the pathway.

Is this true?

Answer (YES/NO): NO